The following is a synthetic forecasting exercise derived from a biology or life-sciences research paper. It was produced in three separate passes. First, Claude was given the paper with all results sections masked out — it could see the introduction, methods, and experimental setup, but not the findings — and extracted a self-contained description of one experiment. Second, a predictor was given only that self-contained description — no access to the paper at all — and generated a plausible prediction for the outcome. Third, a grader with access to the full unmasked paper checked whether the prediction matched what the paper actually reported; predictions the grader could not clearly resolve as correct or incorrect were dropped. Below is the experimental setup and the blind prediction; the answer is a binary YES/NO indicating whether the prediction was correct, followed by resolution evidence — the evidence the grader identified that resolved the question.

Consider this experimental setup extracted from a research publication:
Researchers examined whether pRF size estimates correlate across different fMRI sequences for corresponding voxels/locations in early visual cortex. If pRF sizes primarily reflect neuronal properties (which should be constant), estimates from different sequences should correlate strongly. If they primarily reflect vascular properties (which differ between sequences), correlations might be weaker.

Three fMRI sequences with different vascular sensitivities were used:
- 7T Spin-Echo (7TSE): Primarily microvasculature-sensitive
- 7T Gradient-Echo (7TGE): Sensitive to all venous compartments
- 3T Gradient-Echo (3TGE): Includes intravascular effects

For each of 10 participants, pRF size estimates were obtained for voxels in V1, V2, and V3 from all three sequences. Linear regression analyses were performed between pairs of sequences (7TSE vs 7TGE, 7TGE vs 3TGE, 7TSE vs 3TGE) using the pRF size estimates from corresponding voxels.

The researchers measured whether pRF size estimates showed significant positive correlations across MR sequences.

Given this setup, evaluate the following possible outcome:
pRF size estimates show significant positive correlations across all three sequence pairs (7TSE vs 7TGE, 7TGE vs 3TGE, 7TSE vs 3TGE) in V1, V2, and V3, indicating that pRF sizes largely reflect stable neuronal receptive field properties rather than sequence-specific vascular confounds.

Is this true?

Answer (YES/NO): YES